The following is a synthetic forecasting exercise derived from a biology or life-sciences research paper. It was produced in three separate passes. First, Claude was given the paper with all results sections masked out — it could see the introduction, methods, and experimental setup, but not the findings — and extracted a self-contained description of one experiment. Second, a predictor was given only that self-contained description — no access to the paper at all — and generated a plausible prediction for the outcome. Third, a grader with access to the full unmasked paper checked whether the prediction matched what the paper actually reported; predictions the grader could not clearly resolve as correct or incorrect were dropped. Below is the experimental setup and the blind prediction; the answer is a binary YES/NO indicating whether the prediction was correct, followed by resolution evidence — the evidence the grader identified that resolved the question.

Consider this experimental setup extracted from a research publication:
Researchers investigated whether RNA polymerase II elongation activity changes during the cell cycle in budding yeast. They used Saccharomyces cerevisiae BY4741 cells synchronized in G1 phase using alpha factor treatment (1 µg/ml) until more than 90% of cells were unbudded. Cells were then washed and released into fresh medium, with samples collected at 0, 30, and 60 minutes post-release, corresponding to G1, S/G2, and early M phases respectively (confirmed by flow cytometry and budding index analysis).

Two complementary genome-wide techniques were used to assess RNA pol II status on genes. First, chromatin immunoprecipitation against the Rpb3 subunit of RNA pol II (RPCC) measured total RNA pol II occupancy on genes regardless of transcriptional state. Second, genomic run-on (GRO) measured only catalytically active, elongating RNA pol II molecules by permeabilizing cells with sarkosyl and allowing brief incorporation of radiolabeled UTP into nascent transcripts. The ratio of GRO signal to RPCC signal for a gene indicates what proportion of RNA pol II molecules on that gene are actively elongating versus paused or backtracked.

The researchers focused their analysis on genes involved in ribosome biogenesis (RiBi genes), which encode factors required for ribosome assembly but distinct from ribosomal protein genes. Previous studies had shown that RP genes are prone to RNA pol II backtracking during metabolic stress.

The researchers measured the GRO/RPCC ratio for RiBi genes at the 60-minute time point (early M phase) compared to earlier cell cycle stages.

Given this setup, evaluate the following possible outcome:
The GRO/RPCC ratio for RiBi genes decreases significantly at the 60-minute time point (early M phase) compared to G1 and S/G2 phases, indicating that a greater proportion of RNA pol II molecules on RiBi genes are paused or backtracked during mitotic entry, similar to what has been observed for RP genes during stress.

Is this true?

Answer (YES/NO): NO